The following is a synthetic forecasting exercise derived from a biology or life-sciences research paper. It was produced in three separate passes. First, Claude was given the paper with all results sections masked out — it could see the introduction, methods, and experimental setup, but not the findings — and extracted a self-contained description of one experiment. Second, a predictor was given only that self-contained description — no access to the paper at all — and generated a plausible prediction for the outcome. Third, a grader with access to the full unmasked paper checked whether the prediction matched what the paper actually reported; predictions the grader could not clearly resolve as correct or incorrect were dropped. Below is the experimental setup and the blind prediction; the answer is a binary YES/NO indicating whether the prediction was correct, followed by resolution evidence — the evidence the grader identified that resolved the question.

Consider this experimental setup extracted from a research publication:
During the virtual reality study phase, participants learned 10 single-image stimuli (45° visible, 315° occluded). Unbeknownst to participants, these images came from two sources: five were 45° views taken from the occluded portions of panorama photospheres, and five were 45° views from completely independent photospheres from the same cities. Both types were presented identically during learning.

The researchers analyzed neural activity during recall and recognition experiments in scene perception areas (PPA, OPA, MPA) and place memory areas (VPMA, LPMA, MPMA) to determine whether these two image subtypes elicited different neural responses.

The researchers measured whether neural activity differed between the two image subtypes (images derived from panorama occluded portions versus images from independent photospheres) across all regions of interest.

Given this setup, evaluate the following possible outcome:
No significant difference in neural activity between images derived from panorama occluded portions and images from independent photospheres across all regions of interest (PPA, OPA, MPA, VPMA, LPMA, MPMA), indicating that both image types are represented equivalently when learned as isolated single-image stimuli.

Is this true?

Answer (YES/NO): YES